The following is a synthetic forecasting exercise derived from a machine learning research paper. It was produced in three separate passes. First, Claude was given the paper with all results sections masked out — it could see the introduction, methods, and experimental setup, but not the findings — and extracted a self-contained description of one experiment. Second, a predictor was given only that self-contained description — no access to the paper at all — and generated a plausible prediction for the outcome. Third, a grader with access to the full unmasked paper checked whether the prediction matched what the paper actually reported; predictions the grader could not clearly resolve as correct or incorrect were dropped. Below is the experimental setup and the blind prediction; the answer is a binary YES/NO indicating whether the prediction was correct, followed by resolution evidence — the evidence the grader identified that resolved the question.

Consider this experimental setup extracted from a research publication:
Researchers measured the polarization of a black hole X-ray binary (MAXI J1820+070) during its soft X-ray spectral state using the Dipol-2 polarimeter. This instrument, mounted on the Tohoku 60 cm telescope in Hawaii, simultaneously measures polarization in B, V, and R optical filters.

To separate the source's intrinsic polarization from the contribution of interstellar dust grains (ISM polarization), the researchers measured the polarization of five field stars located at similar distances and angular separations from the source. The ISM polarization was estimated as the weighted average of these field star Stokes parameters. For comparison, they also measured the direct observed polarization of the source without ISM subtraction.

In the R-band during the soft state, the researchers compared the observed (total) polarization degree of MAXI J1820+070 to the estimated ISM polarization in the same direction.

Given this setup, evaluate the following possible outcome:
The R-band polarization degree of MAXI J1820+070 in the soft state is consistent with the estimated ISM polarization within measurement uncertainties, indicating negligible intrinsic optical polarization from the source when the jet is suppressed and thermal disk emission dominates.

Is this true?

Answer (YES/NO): YES